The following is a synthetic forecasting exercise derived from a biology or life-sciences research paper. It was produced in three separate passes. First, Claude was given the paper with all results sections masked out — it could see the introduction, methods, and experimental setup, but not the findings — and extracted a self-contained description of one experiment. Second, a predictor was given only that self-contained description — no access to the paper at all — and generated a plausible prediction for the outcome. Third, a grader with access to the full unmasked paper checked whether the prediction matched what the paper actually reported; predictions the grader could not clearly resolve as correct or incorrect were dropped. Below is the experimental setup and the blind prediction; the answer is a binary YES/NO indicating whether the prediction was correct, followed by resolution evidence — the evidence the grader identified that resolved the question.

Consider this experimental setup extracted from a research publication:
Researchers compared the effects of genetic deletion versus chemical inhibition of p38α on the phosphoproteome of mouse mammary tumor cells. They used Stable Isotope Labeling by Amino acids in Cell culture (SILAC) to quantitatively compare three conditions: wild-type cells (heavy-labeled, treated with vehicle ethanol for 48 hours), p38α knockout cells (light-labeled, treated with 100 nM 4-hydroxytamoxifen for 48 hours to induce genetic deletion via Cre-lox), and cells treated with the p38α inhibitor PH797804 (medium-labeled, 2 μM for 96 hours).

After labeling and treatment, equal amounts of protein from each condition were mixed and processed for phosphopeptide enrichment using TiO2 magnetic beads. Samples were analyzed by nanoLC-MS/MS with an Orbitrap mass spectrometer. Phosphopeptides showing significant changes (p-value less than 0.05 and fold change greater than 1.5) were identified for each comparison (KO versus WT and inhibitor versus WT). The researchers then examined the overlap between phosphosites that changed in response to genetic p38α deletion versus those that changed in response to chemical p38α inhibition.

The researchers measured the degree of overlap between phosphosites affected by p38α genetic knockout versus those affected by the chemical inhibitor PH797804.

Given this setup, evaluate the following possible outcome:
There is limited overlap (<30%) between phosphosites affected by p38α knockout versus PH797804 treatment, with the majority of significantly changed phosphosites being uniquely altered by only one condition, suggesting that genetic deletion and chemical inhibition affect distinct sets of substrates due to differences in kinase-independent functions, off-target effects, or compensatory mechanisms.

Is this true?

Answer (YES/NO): NO